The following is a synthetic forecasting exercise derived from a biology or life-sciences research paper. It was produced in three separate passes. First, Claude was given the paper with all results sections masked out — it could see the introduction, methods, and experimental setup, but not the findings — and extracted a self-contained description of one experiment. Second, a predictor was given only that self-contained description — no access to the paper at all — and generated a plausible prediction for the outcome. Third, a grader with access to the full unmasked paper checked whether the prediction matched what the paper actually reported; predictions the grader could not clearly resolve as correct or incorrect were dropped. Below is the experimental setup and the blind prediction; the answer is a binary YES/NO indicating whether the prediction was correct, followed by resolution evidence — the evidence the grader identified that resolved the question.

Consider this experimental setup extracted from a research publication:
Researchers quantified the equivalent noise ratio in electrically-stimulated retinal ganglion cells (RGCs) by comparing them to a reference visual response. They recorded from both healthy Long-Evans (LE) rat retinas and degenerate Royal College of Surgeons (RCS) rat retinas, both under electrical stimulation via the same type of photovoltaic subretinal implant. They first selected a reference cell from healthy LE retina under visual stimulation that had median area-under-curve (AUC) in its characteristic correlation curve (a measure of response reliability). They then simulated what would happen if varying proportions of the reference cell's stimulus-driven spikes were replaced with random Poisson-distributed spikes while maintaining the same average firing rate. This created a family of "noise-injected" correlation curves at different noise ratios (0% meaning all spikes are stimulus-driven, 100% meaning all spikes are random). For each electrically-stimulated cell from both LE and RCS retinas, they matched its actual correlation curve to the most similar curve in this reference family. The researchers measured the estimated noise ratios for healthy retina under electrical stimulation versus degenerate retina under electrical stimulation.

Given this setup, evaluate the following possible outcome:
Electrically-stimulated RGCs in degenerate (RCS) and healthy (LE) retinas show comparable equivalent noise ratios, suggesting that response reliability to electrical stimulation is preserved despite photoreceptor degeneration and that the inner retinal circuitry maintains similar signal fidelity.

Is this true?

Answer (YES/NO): NO